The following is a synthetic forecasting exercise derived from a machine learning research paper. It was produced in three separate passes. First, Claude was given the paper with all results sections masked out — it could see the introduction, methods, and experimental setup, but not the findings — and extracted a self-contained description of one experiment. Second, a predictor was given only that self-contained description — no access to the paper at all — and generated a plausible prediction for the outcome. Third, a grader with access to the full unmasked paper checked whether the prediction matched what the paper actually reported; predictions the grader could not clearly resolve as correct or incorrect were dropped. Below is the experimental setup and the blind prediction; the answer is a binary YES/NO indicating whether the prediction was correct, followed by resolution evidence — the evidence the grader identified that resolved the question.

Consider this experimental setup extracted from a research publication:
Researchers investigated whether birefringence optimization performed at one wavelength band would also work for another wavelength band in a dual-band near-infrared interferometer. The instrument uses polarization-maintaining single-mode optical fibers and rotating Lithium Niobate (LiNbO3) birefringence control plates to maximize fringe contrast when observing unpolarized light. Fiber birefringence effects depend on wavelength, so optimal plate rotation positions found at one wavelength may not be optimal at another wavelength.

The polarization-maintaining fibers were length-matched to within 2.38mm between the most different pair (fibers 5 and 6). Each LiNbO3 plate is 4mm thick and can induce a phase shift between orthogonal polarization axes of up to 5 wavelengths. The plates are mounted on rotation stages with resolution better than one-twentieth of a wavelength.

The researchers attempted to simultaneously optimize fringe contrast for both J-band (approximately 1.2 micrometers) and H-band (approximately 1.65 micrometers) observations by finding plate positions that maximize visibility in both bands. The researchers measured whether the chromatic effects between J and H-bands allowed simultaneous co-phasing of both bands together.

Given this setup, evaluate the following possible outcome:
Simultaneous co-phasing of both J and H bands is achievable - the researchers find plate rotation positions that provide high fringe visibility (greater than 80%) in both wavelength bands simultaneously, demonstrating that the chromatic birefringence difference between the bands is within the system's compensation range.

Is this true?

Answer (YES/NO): NO